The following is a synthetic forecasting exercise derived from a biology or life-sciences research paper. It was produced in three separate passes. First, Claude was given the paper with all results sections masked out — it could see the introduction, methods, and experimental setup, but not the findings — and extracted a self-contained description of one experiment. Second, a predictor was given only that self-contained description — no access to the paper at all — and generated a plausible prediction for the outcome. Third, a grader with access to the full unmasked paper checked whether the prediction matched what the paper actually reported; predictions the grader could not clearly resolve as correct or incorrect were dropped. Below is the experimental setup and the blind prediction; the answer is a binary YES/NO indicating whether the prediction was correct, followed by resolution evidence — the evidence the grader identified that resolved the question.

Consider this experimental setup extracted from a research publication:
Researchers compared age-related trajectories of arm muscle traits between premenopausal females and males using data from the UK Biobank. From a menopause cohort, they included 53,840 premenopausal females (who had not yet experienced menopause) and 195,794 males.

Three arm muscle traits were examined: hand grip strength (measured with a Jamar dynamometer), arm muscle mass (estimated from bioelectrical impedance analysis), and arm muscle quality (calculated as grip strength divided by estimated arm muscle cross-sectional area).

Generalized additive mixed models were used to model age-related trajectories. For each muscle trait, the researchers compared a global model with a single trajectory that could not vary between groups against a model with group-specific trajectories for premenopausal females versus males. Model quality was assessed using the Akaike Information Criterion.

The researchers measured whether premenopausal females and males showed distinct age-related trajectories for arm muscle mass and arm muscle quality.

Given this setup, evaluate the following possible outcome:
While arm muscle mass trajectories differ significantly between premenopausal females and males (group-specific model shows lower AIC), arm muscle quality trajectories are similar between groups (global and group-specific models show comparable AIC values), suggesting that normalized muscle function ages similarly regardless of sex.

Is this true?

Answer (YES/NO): NO